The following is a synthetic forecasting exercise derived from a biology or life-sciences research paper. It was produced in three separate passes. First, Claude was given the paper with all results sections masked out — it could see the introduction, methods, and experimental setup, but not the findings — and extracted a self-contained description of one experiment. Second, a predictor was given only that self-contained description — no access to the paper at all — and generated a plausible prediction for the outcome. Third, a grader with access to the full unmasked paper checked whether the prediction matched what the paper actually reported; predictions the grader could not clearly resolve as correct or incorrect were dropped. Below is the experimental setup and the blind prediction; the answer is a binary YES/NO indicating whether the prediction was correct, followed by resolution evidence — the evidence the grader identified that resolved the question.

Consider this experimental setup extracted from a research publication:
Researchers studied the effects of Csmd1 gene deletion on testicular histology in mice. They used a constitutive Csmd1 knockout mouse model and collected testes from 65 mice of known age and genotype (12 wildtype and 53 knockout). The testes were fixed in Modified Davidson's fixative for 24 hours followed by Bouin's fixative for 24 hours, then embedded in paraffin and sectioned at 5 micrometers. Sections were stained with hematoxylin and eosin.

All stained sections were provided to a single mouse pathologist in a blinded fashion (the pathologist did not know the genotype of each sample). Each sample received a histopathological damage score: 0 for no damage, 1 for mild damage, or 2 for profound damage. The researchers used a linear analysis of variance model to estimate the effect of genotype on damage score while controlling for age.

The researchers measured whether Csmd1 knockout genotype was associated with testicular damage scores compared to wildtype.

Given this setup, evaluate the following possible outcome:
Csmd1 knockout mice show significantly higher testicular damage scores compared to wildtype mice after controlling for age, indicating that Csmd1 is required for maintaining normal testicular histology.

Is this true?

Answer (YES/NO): YES